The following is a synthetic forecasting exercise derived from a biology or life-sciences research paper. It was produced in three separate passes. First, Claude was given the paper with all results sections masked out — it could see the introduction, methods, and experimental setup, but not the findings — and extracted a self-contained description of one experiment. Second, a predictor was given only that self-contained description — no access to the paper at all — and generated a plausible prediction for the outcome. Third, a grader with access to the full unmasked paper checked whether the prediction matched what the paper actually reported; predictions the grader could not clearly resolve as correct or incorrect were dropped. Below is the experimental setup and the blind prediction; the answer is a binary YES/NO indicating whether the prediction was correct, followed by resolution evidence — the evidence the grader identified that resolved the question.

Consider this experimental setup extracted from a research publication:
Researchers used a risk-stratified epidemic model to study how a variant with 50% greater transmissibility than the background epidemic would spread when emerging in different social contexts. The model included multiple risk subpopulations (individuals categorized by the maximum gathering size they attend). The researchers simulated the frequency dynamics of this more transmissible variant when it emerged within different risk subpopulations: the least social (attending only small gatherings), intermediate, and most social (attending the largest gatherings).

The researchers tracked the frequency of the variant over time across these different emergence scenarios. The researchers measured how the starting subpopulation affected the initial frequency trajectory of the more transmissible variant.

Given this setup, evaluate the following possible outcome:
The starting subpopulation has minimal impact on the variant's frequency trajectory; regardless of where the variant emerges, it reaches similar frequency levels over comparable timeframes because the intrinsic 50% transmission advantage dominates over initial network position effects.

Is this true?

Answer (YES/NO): NO